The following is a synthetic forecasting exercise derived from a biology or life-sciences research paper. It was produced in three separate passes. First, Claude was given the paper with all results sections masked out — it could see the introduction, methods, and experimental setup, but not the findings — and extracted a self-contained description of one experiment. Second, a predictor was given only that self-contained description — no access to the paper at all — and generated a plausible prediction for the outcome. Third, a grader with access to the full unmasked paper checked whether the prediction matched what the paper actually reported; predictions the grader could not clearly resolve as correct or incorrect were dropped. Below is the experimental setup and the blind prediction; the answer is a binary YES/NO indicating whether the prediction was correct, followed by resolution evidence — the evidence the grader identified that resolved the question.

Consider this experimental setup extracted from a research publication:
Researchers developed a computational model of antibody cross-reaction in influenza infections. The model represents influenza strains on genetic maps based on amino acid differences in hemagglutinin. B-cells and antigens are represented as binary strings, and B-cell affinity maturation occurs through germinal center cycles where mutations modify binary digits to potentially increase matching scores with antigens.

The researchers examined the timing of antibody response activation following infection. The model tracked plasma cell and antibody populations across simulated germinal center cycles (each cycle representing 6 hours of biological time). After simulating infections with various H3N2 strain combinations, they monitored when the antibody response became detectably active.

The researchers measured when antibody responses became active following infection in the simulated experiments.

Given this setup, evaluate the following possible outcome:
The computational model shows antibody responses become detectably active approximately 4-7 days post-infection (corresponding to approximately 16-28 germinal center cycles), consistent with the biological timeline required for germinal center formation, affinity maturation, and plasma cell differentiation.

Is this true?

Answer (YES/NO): NO